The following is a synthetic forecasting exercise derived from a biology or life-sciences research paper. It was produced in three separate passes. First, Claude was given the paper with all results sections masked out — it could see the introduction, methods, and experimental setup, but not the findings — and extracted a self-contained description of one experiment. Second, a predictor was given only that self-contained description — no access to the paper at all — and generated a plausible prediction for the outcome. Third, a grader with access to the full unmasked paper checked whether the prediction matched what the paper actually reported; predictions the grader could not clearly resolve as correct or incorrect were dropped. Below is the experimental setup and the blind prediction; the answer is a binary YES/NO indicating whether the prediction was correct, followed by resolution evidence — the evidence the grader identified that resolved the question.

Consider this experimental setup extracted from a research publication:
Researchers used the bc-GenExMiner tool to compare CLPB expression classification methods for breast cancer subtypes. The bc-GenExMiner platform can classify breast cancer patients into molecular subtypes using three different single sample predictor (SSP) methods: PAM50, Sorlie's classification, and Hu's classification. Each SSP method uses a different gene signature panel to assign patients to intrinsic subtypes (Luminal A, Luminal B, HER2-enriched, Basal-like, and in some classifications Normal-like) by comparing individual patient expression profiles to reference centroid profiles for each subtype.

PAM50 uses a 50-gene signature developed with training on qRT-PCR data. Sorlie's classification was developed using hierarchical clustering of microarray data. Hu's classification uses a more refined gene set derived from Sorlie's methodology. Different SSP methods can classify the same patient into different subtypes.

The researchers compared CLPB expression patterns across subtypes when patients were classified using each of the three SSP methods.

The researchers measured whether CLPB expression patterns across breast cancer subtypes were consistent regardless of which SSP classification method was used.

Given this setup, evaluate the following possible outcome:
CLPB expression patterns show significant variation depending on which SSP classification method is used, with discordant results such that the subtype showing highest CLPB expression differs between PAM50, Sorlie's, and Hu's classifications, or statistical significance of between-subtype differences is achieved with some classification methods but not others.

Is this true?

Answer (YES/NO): NO